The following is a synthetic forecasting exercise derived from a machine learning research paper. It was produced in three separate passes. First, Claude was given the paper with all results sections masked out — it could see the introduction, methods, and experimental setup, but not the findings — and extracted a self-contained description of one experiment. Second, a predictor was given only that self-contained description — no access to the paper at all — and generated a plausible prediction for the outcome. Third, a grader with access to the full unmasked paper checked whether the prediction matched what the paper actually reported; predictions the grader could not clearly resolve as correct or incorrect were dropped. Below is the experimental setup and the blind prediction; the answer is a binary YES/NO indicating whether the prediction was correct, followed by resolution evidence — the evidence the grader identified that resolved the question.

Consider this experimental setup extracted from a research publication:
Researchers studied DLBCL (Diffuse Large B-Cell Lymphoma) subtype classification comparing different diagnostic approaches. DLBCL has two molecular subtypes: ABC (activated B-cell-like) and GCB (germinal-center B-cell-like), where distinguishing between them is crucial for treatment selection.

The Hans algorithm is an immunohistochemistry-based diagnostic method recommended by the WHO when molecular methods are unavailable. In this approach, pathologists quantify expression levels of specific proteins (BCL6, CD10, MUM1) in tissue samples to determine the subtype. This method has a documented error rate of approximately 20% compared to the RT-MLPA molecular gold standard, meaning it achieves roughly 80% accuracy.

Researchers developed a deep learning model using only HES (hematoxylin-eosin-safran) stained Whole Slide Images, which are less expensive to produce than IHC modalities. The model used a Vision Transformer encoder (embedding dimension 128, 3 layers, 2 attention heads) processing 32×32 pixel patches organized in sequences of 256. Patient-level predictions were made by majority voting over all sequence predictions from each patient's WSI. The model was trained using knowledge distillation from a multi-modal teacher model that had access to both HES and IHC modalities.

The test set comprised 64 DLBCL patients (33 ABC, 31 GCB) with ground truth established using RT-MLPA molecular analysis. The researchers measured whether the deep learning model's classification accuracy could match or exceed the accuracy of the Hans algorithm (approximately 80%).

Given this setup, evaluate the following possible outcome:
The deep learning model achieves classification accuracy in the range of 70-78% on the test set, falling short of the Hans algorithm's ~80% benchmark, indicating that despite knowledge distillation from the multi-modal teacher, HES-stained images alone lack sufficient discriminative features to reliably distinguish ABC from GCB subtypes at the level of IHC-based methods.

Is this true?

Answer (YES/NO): YES